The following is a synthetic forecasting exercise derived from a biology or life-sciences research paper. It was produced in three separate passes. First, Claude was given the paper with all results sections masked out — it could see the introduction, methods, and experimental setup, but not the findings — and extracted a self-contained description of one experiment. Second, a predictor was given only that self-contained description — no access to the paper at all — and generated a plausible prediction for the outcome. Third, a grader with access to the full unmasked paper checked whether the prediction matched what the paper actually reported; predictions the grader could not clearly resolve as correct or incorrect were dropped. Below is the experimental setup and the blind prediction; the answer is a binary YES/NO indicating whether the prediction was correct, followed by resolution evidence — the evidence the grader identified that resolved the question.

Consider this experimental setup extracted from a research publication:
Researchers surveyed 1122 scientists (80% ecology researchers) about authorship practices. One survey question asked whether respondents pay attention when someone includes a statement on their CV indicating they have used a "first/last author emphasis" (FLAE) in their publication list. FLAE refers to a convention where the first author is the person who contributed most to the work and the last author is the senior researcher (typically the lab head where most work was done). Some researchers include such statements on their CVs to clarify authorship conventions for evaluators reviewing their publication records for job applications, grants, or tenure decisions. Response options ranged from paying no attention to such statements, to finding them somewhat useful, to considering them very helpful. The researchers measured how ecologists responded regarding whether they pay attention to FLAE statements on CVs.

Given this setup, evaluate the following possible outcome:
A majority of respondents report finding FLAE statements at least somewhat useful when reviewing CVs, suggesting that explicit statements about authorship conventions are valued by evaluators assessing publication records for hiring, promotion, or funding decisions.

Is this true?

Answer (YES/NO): YES